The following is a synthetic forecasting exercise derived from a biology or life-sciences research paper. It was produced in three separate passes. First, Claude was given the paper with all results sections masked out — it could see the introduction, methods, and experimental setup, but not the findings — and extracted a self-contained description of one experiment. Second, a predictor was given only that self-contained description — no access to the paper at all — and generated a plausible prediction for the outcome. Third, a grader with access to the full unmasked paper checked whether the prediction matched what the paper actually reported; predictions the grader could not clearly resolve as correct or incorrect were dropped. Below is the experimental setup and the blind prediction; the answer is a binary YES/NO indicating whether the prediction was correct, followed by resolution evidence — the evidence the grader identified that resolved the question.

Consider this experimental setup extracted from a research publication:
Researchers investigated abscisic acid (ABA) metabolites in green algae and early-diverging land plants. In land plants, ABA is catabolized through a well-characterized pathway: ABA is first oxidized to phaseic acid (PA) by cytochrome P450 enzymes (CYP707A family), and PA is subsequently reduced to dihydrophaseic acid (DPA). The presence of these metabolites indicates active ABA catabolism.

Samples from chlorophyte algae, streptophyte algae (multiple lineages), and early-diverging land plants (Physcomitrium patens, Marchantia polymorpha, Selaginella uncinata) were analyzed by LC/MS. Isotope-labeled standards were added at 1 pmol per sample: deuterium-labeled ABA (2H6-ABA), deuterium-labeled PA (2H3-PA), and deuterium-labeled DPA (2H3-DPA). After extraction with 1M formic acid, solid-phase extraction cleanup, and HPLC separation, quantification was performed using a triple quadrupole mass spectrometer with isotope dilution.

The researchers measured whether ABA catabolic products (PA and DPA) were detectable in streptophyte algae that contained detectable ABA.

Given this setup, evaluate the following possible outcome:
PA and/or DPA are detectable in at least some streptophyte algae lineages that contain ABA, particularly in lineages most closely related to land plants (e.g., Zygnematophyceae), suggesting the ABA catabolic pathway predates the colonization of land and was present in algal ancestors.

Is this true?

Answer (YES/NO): NO